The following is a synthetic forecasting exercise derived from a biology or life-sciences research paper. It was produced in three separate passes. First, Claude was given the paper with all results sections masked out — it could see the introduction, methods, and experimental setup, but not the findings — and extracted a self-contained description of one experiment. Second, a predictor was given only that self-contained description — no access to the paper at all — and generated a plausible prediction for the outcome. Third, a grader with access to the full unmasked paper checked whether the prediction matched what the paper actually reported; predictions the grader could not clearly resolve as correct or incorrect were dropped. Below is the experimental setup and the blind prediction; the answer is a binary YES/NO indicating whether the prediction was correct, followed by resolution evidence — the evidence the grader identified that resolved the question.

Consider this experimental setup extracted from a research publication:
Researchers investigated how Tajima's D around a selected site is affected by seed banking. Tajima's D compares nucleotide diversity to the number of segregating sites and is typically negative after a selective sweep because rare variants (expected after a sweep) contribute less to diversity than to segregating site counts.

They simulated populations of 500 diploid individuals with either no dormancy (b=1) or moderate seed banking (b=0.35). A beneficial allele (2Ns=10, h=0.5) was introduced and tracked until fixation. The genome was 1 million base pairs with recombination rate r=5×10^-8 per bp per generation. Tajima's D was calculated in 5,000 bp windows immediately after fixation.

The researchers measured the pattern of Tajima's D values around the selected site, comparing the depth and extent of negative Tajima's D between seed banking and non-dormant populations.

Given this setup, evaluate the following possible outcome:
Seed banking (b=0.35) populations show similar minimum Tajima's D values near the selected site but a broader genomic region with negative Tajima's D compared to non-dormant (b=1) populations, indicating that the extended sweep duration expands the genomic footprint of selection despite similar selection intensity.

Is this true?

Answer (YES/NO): NO